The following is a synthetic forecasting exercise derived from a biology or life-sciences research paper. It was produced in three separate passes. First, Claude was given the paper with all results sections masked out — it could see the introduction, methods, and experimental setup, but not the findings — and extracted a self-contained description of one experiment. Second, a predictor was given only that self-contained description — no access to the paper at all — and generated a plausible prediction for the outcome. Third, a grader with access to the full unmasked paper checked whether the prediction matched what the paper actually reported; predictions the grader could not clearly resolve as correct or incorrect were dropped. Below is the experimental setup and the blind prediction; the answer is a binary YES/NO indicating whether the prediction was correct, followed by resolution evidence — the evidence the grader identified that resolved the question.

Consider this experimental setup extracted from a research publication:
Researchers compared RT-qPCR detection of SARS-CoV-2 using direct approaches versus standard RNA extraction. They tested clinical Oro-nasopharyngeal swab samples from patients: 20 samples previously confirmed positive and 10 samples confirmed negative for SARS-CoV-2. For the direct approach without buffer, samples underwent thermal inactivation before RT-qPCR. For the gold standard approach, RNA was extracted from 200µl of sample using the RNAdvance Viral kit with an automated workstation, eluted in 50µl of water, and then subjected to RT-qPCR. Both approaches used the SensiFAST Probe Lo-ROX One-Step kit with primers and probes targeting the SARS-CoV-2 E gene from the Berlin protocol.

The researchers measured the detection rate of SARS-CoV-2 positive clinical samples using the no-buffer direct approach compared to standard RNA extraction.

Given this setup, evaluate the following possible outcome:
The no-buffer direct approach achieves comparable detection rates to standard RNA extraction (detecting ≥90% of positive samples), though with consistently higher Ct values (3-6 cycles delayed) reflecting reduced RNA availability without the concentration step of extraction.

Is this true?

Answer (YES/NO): NO